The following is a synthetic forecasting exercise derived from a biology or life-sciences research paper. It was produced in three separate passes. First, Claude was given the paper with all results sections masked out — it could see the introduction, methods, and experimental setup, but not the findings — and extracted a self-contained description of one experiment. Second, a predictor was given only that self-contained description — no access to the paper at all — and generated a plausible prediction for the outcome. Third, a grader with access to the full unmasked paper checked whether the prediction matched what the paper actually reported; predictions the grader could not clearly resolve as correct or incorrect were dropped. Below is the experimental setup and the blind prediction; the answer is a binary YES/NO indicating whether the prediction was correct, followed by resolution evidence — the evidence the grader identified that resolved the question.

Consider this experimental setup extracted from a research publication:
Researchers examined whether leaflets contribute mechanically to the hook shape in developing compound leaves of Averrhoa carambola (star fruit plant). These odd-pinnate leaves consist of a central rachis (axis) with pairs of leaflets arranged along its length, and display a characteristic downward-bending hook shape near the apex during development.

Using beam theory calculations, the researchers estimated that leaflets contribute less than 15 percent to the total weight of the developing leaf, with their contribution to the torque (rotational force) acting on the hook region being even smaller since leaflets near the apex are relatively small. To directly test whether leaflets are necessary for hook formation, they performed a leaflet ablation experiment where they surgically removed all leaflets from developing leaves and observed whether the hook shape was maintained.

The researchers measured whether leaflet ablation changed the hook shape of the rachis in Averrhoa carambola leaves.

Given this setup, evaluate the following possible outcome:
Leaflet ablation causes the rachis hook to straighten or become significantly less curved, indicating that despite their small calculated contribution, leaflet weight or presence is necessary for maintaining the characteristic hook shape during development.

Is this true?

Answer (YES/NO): NO